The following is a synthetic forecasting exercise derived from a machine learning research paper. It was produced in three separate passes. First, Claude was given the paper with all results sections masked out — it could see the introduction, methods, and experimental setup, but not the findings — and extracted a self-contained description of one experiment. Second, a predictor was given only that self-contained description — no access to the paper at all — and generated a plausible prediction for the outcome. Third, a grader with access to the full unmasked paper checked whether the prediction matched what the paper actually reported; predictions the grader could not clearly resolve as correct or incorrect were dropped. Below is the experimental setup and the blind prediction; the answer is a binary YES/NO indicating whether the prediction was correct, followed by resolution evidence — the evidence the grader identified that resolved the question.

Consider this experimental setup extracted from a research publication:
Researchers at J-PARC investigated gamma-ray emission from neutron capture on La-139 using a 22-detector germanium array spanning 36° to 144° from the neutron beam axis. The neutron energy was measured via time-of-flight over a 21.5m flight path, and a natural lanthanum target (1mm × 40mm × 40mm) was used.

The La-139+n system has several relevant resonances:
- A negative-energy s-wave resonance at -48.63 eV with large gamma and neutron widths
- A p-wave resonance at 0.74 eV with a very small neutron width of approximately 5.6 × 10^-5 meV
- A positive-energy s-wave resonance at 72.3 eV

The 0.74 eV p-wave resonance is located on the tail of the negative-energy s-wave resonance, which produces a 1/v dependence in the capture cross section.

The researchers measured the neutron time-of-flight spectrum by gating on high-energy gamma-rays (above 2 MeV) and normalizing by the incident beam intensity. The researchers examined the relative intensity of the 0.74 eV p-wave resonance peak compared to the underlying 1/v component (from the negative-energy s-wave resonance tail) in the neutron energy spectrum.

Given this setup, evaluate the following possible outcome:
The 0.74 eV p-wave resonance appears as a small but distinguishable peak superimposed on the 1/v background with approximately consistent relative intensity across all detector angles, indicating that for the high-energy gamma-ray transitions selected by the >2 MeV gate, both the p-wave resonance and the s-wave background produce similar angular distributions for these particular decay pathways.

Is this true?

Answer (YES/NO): NO